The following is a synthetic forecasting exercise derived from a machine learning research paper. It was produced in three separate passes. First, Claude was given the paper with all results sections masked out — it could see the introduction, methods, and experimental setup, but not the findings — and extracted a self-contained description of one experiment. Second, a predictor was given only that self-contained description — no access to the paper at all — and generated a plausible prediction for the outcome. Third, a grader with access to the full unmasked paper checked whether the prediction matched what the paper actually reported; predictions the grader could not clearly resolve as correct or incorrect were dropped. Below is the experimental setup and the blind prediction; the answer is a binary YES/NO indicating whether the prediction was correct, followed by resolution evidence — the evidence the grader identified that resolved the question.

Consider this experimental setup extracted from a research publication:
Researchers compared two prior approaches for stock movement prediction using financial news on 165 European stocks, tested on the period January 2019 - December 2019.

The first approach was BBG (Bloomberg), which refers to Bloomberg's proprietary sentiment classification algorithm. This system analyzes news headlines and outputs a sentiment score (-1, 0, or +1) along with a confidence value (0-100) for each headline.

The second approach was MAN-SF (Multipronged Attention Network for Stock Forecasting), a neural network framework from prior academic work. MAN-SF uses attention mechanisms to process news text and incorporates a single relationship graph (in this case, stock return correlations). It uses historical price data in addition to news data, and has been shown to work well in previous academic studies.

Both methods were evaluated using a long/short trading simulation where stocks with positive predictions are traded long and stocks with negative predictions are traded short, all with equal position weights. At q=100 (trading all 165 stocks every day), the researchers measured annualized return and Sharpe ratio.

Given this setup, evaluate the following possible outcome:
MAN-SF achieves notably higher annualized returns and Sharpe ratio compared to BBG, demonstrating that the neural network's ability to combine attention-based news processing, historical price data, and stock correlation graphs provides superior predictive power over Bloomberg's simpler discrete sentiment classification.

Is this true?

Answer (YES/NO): NO